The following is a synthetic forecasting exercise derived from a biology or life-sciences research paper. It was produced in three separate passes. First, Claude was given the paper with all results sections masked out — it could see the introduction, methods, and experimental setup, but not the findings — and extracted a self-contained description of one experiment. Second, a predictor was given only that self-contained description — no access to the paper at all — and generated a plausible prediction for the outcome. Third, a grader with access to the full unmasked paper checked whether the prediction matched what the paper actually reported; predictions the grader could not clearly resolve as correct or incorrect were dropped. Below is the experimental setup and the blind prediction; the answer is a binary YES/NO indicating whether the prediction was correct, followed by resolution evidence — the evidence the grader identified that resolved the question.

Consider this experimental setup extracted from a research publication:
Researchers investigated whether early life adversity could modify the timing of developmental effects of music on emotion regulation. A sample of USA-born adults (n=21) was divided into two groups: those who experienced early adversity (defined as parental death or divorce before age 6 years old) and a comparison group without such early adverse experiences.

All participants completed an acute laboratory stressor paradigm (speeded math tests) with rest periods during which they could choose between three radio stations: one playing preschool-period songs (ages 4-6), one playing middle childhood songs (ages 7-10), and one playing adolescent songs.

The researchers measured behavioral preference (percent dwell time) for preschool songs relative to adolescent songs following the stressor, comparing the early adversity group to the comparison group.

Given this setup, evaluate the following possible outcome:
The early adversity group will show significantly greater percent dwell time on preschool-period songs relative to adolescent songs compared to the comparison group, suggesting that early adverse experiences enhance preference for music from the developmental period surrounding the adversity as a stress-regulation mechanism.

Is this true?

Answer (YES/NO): YES